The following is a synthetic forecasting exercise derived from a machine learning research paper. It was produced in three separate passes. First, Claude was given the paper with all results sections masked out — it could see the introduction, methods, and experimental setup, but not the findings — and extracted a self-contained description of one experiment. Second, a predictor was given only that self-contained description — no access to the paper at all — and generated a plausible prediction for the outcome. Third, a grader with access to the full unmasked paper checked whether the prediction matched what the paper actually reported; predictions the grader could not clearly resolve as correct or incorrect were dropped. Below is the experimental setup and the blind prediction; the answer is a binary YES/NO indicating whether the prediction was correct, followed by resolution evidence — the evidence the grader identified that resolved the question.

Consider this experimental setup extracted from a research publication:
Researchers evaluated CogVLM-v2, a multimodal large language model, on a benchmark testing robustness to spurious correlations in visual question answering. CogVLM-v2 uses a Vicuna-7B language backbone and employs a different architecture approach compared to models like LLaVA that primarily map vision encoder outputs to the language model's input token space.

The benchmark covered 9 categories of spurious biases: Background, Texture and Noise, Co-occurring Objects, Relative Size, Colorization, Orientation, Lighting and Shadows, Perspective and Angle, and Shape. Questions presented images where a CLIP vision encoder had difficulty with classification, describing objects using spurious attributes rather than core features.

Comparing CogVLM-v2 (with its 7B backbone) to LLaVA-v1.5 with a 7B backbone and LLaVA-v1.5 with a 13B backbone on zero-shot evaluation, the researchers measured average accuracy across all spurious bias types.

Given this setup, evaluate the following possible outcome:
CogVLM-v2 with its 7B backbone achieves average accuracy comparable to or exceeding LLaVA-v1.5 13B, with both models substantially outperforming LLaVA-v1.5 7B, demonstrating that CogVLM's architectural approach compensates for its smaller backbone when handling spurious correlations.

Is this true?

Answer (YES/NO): YES